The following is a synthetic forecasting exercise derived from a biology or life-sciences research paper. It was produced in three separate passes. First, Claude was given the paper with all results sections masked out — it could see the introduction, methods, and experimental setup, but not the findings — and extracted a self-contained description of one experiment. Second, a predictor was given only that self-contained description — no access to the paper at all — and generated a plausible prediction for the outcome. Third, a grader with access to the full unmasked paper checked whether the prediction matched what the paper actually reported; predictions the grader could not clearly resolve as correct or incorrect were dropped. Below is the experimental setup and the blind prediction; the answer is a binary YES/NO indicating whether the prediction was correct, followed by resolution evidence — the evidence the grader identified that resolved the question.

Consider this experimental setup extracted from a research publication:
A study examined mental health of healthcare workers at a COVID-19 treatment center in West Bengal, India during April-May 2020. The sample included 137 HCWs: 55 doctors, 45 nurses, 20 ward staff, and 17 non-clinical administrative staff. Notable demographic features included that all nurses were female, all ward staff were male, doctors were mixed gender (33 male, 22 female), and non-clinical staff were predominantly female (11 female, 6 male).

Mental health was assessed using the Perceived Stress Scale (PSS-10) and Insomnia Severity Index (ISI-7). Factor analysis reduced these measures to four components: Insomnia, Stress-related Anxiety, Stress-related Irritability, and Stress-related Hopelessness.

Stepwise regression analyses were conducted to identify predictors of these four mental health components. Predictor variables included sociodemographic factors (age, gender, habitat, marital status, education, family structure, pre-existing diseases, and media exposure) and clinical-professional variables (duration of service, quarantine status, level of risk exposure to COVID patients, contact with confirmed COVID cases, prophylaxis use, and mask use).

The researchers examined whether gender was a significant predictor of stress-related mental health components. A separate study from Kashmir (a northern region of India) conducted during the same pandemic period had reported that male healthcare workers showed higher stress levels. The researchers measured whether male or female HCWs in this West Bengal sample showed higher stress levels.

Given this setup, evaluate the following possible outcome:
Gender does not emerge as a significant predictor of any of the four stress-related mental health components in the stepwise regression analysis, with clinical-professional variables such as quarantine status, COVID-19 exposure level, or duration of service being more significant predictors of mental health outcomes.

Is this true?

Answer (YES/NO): NO